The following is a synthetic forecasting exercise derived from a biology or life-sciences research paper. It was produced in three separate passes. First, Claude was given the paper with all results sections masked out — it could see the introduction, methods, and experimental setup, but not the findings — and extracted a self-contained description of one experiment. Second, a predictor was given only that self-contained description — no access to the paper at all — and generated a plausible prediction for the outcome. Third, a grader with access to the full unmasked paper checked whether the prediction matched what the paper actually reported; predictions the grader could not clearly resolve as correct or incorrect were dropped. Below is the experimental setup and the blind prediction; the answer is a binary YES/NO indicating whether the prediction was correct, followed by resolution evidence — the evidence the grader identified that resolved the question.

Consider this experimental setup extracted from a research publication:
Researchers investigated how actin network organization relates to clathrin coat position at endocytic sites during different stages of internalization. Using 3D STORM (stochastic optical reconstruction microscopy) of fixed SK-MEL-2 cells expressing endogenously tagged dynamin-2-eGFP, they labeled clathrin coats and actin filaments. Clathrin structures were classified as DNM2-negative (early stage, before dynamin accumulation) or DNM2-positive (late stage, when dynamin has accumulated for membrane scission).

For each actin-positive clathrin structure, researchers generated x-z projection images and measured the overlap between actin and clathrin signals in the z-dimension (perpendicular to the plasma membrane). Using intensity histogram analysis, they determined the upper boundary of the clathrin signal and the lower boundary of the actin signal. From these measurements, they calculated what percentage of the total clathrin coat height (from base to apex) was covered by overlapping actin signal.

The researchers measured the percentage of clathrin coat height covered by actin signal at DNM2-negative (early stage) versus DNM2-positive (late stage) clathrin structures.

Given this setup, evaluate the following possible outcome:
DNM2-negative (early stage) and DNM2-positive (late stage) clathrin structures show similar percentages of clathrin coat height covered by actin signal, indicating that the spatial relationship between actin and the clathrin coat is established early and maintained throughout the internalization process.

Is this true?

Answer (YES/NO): YES